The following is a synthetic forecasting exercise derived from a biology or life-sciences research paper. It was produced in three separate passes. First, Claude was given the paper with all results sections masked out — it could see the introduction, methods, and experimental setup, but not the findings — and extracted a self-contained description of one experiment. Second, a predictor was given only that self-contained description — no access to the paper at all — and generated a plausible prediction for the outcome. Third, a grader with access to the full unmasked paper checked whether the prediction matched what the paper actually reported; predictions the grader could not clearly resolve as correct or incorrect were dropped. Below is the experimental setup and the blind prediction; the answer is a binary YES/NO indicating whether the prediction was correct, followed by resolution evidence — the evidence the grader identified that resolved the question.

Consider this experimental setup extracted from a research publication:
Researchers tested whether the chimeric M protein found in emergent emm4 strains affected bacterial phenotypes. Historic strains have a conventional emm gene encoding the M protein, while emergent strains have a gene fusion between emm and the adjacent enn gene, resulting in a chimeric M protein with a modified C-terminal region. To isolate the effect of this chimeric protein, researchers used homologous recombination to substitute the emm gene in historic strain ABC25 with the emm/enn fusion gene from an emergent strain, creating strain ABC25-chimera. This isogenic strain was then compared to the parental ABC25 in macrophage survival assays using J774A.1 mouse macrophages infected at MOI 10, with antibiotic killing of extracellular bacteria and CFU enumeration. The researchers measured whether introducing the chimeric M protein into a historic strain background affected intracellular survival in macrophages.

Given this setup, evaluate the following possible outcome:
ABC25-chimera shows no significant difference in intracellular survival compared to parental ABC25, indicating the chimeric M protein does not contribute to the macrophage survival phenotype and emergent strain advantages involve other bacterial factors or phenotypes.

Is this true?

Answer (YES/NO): YES